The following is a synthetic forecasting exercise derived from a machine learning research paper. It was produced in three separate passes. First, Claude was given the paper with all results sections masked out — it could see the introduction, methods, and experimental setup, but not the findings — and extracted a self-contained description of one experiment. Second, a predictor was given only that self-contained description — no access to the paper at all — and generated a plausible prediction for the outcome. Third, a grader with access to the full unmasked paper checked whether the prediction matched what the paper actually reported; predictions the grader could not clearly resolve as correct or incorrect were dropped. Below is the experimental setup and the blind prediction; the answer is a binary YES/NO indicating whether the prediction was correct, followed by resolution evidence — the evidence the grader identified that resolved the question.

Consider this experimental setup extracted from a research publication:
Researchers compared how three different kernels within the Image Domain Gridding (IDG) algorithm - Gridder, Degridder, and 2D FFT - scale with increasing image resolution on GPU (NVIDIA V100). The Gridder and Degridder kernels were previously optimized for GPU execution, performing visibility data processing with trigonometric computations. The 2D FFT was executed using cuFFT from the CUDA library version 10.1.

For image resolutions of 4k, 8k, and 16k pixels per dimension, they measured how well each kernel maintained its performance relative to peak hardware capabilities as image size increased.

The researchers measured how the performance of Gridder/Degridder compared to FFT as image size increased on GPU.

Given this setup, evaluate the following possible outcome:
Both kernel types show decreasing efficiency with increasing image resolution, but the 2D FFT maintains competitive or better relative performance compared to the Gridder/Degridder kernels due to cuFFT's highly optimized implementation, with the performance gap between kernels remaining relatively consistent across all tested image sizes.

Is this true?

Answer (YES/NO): NO